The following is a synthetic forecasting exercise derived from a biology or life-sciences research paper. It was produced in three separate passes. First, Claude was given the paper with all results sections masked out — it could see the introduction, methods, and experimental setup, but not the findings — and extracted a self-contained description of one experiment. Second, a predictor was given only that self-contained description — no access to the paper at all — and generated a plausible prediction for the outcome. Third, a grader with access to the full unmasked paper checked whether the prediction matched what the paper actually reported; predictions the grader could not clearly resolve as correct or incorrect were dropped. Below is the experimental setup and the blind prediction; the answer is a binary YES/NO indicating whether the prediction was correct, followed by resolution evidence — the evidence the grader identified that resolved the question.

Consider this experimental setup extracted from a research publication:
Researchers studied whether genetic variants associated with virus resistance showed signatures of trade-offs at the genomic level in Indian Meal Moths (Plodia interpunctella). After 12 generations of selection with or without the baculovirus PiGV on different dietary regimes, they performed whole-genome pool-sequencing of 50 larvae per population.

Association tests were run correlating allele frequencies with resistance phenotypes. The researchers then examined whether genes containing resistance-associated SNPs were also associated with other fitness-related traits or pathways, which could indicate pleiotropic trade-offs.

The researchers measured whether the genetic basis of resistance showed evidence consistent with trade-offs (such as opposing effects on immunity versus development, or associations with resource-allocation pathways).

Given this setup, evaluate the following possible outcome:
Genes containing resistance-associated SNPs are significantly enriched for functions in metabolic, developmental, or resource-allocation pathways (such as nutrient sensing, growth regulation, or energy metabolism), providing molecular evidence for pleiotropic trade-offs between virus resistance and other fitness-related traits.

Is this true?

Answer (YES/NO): YES